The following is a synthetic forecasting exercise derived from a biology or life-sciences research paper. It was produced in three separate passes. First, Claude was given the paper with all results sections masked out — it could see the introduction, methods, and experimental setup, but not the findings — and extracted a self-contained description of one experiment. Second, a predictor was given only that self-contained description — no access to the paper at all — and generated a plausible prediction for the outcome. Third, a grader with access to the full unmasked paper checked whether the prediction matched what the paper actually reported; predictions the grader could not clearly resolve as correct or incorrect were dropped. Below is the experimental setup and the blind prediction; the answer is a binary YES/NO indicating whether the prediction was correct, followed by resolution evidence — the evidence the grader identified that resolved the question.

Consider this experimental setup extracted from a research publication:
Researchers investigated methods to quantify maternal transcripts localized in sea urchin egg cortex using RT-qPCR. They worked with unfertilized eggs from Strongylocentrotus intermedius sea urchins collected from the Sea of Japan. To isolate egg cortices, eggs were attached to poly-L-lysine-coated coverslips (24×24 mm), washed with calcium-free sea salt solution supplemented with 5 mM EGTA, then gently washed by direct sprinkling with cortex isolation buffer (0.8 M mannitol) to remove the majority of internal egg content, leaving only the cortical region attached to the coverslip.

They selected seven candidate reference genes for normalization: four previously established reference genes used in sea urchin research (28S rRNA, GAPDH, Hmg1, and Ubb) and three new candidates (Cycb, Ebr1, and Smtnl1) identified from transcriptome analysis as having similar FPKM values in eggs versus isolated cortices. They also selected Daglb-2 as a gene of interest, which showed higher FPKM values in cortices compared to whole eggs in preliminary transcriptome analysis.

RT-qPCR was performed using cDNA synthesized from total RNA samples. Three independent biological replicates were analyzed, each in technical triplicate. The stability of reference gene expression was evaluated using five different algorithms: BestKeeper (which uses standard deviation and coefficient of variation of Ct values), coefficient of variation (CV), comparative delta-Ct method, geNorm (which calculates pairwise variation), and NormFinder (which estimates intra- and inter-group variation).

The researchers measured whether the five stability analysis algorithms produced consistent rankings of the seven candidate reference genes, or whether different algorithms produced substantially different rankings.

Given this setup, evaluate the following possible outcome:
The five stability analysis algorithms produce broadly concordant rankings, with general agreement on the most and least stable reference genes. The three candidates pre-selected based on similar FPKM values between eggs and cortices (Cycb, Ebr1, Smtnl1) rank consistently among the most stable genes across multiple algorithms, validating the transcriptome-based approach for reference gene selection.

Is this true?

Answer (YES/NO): NO